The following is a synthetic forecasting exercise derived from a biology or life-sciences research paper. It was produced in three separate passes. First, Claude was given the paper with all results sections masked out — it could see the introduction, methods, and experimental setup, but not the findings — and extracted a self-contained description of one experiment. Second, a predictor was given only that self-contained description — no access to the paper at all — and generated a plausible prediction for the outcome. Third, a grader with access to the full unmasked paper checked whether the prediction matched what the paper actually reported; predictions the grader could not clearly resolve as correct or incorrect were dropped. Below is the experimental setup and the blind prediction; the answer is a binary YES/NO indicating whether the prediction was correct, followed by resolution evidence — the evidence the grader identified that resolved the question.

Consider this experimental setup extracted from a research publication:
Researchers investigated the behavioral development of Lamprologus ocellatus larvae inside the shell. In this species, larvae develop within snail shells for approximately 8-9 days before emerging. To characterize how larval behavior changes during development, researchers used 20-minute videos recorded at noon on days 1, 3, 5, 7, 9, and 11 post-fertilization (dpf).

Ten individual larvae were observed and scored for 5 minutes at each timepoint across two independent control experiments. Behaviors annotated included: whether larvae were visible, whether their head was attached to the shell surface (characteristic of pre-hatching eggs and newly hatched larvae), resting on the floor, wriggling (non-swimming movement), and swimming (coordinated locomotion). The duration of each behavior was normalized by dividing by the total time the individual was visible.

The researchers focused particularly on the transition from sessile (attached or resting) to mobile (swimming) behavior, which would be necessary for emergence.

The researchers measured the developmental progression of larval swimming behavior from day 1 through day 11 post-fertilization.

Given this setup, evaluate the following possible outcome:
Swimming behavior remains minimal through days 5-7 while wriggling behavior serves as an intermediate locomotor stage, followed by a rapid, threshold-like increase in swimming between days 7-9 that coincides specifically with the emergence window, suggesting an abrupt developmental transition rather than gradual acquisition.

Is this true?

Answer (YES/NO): YES